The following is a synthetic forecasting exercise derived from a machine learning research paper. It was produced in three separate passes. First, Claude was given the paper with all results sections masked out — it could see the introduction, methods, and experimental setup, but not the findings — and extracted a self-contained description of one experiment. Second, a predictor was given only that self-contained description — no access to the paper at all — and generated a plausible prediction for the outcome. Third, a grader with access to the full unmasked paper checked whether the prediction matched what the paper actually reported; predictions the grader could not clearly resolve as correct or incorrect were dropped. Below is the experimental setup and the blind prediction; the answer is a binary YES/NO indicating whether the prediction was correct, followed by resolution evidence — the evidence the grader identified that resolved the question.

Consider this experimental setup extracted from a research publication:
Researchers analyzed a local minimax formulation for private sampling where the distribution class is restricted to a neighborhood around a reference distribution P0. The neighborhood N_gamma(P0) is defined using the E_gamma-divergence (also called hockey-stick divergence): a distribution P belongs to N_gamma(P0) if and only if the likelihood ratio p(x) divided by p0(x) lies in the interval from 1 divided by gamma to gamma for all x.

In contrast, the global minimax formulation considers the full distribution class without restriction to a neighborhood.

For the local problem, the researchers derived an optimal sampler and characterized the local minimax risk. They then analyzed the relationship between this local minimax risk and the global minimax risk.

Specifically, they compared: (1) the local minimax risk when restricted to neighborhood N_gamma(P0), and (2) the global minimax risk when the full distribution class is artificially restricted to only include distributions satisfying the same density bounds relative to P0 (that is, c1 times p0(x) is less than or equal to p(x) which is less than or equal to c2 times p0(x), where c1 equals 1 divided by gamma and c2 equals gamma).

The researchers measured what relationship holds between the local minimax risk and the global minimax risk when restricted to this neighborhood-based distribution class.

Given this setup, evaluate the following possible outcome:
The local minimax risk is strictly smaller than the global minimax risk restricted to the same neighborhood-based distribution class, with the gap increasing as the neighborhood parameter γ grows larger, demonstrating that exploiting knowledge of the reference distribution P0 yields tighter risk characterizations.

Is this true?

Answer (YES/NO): NO